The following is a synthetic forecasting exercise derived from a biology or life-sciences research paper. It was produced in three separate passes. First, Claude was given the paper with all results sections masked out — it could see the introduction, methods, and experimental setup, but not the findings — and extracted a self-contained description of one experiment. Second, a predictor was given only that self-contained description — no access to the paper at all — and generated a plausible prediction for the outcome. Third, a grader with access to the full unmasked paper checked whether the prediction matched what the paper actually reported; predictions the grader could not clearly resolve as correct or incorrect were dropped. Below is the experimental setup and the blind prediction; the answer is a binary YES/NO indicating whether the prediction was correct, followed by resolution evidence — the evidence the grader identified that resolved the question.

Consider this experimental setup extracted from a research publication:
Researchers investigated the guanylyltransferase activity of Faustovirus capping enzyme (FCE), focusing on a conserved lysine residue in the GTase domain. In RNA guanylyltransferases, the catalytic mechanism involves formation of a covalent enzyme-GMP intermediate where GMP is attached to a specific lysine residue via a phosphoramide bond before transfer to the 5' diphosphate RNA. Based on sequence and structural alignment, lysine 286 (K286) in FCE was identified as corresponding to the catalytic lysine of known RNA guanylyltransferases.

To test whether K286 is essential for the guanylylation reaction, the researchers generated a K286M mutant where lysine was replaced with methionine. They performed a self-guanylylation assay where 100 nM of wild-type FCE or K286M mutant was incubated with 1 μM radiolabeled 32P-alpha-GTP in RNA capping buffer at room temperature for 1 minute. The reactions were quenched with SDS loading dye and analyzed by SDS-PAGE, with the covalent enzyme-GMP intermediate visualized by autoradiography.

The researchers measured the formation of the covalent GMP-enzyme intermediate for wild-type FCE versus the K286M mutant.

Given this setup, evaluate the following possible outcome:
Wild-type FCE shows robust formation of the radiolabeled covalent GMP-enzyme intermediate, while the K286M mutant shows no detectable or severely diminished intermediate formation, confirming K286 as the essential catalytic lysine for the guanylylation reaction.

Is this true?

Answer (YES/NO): YES